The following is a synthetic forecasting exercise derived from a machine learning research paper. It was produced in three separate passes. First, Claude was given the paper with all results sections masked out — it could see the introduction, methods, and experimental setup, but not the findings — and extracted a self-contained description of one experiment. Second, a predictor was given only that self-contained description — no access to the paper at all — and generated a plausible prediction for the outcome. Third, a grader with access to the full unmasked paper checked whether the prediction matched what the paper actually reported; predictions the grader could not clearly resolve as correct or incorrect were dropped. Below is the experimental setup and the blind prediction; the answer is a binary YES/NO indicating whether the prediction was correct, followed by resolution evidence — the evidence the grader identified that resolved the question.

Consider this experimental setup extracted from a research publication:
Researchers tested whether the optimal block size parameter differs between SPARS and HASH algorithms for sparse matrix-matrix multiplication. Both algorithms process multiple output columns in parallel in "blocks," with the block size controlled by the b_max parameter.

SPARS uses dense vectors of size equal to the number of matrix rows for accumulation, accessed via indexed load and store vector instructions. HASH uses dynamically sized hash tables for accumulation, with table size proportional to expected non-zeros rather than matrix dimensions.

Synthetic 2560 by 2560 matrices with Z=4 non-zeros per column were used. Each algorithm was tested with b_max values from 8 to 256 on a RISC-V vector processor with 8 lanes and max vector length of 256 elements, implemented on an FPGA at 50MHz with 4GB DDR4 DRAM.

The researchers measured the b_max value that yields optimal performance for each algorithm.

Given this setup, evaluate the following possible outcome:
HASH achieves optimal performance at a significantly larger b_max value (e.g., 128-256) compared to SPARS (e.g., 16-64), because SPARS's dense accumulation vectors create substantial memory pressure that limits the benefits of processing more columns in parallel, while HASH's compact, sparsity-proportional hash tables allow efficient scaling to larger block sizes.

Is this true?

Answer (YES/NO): YES